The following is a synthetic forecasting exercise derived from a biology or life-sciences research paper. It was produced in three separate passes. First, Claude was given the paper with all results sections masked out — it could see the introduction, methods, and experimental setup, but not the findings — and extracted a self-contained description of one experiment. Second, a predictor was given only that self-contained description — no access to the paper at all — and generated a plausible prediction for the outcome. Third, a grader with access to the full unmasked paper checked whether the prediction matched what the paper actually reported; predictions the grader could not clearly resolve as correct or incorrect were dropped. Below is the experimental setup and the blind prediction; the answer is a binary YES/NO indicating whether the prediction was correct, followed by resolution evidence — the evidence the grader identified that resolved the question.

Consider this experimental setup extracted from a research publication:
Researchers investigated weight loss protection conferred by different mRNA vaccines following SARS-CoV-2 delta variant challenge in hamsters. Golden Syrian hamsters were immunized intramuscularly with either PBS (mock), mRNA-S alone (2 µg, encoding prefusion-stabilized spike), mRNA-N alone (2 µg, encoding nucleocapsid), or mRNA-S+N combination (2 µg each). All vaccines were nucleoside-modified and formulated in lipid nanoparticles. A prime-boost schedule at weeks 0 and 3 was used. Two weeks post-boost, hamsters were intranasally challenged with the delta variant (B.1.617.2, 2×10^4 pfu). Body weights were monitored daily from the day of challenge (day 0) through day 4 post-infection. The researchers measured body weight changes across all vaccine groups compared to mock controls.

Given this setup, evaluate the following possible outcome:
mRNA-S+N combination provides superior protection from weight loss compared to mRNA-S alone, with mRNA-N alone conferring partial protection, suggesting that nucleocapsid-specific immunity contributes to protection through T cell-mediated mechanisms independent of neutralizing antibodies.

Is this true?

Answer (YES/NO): NO